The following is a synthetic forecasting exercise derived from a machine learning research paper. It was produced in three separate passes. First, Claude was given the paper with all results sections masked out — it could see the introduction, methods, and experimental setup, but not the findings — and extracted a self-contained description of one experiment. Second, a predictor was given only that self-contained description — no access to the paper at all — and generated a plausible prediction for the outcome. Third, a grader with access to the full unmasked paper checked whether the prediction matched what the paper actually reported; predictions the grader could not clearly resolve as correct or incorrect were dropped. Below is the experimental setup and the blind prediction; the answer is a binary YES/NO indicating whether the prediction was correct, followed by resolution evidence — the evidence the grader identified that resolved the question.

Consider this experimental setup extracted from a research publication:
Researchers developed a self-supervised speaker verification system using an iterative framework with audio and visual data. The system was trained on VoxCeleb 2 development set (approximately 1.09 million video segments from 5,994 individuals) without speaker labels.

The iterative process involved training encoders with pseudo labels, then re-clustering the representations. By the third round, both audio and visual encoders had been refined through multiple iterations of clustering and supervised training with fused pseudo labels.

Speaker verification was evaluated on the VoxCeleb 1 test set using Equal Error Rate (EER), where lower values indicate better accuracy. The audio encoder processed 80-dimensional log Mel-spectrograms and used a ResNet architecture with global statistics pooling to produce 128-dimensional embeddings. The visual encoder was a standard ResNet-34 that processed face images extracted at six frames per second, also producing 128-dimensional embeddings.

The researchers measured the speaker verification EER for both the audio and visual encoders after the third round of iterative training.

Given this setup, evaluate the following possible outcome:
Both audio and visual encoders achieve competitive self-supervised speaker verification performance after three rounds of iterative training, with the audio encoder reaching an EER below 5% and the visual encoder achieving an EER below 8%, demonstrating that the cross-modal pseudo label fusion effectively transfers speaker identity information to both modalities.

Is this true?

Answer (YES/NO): YES